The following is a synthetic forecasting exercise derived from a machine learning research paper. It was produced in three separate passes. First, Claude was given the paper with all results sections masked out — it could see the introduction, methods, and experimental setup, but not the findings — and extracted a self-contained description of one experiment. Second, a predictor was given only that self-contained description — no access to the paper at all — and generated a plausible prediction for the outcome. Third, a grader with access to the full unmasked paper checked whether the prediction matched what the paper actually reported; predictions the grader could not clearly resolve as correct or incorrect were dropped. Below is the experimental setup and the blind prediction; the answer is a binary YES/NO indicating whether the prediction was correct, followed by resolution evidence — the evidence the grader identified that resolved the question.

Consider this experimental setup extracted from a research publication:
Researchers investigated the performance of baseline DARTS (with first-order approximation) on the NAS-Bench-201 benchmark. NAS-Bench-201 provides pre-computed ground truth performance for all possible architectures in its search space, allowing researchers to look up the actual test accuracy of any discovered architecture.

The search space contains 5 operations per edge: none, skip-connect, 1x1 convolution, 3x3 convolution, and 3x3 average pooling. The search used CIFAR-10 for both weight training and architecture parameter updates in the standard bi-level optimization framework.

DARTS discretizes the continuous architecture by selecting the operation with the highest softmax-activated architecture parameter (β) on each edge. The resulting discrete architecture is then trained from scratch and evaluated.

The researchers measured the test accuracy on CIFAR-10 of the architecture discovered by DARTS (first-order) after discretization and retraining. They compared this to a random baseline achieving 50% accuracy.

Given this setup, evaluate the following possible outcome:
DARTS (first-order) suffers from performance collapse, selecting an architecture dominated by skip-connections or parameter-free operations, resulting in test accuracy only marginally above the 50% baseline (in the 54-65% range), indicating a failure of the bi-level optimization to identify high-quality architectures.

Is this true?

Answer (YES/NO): YES